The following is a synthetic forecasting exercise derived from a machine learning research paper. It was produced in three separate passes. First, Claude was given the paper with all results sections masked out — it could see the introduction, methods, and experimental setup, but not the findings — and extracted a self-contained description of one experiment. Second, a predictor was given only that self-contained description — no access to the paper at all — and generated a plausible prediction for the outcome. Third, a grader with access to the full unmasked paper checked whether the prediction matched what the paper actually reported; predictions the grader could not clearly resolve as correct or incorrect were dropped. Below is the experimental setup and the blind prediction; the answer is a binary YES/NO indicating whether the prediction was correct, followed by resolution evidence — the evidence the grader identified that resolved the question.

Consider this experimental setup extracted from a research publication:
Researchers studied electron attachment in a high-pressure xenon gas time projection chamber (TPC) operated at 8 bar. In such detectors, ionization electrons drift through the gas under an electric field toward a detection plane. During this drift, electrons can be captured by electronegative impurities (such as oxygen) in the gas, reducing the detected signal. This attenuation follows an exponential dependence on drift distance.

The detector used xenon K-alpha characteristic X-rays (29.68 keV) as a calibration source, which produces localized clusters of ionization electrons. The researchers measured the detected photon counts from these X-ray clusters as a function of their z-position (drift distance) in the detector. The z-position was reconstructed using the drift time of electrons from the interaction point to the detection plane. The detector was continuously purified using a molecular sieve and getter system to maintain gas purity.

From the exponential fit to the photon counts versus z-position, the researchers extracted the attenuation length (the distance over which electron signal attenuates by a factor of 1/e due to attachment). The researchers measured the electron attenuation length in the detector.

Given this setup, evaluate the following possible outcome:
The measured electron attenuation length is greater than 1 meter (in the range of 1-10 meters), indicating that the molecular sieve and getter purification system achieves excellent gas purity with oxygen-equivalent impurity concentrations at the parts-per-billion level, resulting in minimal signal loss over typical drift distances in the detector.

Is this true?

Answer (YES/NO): NO